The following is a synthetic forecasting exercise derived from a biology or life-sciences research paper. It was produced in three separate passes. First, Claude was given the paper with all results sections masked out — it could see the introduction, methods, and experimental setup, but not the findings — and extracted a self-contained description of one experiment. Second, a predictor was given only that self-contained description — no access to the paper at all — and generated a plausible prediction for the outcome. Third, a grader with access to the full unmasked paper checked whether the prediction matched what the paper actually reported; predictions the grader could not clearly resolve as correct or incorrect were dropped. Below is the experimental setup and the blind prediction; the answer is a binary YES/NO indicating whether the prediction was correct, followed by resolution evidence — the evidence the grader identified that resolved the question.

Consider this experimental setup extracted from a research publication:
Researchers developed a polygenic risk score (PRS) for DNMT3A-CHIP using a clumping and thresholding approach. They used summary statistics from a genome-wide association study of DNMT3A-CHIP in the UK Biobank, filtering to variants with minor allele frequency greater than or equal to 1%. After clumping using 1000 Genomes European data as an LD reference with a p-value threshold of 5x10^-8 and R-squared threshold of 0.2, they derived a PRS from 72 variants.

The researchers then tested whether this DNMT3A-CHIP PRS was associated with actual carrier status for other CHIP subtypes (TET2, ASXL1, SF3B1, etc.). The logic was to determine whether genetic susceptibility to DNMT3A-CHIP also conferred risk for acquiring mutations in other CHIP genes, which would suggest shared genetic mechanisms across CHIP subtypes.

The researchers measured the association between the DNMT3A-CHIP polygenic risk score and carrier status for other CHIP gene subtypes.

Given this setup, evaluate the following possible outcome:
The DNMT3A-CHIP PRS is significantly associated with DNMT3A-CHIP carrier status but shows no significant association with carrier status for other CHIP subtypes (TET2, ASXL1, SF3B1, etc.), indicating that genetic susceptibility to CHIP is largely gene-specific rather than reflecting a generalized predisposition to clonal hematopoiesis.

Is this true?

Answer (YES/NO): NO